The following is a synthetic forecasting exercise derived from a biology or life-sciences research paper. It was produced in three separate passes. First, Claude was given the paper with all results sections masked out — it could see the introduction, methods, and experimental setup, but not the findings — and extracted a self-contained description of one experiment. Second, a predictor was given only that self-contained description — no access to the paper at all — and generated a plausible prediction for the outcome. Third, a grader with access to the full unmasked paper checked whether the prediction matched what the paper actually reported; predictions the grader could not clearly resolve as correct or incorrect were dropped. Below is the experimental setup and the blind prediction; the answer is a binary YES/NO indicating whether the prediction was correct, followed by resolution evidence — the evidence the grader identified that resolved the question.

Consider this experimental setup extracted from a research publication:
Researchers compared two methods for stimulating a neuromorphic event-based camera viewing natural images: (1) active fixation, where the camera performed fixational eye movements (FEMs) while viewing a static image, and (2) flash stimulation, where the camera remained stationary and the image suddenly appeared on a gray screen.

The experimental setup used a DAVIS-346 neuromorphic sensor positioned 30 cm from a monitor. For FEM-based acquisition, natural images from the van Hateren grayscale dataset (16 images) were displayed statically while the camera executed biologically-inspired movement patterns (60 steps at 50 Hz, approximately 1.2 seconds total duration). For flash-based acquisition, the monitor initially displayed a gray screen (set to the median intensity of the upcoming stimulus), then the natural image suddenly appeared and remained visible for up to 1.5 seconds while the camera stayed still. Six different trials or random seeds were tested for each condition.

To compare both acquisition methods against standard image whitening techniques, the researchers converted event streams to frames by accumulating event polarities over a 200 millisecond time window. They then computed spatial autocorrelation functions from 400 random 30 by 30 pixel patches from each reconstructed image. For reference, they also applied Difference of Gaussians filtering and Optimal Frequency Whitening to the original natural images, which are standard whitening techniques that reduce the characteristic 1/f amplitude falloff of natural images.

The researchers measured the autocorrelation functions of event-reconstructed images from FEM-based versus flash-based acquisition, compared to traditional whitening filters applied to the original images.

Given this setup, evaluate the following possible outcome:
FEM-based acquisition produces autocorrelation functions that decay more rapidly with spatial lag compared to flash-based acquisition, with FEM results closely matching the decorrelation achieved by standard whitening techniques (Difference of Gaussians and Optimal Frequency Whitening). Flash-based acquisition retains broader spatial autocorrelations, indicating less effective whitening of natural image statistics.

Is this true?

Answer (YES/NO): YES